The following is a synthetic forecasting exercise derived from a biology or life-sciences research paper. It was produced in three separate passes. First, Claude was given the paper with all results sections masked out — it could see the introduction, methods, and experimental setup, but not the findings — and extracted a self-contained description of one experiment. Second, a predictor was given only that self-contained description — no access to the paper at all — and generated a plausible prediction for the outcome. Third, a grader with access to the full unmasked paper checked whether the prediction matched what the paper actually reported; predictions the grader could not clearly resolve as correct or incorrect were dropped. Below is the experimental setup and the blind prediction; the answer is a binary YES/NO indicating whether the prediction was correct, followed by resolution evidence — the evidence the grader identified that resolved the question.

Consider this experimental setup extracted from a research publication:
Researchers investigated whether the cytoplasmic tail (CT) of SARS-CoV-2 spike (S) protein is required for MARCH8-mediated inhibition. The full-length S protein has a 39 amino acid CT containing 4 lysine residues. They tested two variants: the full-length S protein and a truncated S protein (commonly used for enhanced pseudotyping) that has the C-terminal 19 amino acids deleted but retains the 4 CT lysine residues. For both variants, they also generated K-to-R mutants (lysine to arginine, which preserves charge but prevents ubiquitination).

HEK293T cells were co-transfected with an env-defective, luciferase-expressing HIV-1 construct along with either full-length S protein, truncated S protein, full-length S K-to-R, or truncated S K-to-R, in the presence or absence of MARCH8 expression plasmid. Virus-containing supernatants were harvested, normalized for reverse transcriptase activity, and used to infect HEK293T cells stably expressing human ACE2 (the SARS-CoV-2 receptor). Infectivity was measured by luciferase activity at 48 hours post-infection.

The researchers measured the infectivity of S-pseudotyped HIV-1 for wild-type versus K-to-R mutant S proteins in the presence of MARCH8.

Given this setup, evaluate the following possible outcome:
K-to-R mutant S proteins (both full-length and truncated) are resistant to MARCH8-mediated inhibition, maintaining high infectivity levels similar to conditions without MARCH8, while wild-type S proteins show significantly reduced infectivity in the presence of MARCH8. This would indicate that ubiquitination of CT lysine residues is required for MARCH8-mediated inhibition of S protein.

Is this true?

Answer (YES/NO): NO